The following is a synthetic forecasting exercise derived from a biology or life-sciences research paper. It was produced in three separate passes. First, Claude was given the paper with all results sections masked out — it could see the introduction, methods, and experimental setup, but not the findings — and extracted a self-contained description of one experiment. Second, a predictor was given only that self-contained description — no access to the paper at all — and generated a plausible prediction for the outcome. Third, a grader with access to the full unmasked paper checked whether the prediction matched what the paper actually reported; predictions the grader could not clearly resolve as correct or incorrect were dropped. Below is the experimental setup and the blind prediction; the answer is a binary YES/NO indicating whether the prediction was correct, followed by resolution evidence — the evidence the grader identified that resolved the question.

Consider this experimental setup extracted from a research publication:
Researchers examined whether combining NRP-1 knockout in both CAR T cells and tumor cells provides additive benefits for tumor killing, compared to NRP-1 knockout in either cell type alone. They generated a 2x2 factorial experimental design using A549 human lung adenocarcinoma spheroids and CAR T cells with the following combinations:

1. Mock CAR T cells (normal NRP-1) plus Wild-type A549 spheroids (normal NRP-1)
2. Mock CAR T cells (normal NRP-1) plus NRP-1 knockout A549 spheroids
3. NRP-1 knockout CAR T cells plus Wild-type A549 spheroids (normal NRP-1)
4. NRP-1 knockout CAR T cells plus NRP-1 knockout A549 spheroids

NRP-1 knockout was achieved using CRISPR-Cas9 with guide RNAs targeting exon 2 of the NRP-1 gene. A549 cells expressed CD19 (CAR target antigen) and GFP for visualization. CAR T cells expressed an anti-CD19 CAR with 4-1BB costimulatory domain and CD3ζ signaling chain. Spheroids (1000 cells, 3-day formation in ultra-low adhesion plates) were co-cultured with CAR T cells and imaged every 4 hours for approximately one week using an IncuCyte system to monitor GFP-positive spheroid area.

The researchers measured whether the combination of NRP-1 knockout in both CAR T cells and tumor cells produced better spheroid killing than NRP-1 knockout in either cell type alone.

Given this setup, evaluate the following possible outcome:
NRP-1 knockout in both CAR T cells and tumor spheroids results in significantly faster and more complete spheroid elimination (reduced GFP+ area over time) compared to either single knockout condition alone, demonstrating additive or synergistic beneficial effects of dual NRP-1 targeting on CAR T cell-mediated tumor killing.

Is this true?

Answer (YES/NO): NO